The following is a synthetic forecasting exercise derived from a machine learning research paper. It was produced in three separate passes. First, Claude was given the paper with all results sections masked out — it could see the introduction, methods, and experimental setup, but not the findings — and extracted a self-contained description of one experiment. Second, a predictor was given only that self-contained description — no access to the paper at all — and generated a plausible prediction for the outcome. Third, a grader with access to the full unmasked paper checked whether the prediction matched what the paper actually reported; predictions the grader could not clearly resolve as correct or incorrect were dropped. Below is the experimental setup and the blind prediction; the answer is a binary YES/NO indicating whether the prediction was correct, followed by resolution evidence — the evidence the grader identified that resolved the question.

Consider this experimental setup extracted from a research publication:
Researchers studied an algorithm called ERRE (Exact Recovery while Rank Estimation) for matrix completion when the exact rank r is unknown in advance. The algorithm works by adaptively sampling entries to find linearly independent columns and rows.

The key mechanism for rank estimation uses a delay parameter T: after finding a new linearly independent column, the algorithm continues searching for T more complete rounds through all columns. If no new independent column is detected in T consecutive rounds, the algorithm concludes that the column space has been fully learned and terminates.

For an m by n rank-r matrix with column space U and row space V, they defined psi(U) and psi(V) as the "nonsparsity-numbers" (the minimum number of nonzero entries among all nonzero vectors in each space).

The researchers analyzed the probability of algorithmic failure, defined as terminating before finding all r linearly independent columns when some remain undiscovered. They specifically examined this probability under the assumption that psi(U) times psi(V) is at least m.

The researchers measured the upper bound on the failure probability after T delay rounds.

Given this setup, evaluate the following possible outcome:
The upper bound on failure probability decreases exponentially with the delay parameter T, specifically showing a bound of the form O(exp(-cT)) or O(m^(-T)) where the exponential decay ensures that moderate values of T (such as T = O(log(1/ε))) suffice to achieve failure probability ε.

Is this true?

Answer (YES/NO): YES